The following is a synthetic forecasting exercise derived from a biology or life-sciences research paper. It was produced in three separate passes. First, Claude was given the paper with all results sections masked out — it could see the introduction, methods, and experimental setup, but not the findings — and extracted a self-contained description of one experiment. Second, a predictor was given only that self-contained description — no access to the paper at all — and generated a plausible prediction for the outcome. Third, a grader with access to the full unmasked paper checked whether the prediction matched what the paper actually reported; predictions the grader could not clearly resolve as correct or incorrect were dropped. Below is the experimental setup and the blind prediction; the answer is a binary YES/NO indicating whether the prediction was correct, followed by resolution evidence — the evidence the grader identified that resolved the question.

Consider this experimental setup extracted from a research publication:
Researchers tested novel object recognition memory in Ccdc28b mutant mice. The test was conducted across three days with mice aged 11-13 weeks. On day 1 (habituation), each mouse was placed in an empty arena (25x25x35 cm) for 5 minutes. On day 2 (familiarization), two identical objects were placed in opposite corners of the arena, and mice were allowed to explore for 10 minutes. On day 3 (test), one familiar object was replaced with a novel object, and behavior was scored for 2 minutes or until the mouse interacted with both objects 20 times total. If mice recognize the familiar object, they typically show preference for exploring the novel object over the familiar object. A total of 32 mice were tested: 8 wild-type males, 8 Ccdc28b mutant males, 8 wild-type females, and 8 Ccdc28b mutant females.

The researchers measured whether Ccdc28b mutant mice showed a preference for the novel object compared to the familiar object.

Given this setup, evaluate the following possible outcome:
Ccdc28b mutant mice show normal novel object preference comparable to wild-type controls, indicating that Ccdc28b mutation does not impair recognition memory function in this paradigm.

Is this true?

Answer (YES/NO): YES